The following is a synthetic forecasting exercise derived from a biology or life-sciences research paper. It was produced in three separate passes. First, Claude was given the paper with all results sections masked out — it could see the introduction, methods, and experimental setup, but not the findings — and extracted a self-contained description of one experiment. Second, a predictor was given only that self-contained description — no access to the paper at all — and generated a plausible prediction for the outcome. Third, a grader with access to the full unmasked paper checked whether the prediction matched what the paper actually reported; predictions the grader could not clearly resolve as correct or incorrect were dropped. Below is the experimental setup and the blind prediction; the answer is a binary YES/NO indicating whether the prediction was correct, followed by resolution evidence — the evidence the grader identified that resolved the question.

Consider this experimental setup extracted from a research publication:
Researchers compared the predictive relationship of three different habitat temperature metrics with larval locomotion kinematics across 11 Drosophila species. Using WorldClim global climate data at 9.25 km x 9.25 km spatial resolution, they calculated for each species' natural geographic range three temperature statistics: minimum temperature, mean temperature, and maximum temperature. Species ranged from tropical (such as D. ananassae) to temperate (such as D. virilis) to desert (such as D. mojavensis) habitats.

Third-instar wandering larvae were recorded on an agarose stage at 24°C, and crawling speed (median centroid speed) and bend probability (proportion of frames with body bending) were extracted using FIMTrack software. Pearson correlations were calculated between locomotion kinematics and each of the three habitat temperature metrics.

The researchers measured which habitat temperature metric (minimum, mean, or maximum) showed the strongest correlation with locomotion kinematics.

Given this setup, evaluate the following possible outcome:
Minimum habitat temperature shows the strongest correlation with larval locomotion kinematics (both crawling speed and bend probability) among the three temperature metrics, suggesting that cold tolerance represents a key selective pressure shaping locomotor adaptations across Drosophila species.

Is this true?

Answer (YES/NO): YES